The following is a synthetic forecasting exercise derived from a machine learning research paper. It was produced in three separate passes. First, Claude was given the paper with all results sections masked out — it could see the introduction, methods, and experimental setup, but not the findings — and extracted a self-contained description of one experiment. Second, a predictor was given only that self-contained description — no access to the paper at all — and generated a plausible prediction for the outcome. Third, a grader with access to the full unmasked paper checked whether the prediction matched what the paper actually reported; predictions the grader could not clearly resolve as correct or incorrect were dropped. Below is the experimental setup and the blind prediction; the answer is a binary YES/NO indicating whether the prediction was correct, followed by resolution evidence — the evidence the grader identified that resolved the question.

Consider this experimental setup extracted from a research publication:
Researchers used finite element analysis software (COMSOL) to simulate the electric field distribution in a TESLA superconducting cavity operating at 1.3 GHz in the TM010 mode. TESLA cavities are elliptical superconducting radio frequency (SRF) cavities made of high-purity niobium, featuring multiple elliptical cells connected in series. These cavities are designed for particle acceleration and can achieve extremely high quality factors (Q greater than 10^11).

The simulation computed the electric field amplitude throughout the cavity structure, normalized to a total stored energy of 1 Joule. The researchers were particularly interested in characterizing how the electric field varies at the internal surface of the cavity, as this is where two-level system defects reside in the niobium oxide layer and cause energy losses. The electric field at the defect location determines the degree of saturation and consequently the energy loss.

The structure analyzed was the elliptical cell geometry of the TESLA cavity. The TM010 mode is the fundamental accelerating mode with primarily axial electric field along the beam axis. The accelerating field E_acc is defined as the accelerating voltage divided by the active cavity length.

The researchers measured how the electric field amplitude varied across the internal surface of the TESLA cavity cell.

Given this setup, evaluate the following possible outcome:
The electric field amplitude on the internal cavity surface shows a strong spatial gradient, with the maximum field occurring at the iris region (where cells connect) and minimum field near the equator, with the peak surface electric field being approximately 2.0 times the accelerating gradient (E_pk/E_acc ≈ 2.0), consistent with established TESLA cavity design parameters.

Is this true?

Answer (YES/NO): YES